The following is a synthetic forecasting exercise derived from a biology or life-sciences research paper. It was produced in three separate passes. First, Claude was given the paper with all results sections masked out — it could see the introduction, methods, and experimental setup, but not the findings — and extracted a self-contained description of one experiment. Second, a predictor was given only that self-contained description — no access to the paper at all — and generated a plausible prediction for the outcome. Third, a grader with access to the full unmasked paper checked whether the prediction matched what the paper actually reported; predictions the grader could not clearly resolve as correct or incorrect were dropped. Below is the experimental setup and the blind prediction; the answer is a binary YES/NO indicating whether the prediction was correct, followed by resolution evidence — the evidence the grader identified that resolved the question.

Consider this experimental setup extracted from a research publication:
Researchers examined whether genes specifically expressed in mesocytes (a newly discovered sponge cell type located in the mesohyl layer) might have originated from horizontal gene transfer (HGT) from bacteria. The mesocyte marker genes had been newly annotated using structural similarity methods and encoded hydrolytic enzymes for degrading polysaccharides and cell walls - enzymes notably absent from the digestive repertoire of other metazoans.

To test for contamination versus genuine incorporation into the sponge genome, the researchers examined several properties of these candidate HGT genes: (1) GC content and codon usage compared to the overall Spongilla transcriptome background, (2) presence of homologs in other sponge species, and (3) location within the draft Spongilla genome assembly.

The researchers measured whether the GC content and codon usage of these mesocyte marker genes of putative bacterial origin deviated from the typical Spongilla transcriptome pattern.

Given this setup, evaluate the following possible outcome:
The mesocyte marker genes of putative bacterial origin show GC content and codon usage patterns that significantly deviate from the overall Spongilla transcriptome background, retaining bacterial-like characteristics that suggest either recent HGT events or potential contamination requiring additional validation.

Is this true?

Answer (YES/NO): NO